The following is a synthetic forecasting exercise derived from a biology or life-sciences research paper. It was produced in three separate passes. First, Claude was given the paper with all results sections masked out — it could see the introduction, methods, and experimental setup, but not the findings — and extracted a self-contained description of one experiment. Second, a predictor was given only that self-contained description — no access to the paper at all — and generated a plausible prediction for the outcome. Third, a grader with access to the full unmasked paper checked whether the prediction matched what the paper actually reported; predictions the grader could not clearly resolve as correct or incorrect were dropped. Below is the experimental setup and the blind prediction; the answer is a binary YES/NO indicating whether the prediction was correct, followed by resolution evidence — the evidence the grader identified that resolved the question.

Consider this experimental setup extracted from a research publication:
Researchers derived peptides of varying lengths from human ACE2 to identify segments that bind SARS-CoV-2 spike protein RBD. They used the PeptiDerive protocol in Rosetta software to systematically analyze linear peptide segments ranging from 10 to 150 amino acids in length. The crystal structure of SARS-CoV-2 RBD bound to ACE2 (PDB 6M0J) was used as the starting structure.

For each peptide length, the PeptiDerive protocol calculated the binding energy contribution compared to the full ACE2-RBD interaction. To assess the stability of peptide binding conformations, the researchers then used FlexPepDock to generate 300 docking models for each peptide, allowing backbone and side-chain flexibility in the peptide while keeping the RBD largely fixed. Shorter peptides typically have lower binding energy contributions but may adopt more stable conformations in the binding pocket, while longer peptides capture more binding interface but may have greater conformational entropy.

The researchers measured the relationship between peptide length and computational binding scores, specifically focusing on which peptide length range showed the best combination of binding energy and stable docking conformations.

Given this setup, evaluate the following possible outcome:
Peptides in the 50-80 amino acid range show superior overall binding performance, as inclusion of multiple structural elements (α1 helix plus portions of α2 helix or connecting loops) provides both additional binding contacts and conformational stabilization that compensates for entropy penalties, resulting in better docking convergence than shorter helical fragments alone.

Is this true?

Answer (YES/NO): NO